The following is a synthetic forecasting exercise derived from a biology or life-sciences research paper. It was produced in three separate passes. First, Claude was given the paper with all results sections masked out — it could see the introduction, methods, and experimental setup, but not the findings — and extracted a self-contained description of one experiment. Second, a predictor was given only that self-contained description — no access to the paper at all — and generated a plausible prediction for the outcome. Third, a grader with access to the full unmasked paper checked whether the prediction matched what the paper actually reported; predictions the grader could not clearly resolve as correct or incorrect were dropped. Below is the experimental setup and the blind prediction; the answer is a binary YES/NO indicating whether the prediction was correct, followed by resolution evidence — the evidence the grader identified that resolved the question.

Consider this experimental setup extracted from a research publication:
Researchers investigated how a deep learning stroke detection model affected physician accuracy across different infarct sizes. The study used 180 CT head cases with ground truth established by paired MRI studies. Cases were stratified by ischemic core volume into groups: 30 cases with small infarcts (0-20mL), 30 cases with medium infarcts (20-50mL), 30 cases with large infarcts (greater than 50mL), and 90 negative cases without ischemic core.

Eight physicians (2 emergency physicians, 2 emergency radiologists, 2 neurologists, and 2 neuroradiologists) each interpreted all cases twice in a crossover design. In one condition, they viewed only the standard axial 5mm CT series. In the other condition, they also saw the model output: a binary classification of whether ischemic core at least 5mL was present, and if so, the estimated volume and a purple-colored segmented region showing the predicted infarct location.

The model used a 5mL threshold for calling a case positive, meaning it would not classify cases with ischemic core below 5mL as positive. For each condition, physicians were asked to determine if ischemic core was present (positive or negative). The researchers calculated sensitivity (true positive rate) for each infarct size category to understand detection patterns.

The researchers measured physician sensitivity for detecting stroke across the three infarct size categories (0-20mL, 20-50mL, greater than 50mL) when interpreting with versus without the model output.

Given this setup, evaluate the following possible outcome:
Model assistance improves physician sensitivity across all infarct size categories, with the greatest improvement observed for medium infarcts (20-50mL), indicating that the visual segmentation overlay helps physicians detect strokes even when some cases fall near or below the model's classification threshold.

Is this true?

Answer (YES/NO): NO